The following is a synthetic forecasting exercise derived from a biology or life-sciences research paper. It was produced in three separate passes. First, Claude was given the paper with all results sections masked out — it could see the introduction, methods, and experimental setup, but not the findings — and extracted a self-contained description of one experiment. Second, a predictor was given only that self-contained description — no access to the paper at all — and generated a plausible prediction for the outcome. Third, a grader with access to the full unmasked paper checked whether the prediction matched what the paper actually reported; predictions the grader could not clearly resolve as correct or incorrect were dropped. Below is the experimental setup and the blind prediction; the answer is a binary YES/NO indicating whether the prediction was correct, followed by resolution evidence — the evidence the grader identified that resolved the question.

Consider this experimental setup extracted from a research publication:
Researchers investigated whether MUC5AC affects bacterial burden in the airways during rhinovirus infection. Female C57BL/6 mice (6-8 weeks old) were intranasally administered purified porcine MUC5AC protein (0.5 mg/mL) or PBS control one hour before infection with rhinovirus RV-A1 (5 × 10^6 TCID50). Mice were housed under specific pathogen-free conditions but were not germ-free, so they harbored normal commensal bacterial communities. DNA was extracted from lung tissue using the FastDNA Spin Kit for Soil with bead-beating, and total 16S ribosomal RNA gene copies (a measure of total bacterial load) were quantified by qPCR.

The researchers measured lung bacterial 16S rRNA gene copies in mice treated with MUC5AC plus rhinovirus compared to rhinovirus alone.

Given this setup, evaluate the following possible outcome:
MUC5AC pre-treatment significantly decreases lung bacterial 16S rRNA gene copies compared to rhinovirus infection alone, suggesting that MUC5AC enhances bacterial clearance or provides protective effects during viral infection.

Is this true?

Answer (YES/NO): NO